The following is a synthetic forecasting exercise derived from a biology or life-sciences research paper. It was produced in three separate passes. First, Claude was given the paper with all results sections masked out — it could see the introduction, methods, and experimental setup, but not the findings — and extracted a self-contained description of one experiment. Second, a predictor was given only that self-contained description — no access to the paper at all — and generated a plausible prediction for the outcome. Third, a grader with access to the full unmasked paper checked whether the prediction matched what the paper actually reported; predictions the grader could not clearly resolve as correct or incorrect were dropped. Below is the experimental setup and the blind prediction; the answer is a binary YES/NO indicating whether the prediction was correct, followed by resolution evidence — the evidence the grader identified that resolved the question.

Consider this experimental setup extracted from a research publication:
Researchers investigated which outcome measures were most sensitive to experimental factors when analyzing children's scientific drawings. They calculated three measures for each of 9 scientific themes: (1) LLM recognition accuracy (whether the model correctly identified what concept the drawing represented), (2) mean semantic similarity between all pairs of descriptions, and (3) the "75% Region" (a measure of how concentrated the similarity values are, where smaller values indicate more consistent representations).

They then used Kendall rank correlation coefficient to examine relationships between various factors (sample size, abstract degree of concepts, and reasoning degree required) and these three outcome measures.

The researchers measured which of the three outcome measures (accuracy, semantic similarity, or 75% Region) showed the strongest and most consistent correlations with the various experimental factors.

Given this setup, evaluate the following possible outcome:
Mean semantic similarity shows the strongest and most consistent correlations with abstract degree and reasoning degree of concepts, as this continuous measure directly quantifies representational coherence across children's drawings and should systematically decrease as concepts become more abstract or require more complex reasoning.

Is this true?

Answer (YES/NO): NO